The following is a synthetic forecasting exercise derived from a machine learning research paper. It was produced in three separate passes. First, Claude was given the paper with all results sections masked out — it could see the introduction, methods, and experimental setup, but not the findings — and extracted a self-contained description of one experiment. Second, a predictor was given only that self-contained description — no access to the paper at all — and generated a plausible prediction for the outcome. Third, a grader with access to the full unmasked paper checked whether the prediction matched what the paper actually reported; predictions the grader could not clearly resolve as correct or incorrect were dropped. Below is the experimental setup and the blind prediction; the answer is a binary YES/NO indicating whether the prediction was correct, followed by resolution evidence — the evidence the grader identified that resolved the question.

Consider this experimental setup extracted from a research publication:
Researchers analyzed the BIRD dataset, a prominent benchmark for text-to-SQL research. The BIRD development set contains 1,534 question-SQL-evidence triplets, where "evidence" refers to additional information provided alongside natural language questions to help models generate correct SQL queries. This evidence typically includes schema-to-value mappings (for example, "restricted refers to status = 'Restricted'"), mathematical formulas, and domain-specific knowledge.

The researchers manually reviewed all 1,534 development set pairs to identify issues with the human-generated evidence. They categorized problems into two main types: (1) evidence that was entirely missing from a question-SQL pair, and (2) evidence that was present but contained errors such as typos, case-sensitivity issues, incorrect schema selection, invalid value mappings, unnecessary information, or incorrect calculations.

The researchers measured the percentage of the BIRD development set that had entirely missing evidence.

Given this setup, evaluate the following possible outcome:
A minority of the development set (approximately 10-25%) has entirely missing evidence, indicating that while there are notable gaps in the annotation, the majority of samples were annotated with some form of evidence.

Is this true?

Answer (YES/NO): NO